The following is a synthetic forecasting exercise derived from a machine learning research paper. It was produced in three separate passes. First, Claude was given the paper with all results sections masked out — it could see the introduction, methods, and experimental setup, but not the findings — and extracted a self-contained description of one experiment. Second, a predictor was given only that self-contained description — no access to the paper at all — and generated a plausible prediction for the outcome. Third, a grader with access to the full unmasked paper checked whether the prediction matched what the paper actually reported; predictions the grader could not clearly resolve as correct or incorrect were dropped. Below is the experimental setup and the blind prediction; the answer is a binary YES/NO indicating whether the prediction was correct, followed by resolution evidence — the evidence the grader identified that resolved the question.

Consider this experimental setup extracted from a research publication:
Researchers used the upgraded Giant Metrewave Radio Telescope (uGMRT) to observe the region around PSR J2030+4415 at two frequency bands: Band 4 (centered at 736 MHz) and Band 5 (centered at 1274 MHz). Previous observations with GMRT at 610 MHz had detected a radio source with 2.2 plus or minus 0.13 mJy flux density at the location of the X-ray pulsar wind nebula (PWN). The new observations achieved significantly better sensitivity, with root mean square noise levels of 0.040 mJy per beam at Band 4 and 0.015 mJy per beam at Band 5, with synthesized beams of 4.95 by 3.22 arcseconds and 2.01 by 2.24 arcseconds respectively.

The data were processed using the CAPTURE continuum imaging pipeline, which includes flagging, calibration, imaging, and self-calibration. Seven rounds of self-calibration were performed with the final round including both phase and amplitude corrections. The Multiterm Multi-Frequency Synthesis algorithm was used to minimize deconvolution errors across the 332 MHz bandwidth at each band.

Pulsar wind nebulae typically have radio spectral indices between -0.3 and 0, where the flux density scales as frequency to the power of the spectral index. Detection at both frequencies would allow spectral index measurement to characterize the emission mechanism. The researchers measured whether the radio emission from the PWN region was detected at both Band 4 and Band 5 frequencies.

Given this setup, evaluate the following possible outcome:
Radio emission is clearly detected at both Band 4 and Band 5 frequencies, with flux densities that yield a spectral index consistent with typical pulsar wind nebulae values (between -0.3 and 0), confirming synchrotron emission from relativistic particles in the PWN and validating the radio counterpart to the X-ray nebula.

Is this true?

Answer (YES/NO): YES